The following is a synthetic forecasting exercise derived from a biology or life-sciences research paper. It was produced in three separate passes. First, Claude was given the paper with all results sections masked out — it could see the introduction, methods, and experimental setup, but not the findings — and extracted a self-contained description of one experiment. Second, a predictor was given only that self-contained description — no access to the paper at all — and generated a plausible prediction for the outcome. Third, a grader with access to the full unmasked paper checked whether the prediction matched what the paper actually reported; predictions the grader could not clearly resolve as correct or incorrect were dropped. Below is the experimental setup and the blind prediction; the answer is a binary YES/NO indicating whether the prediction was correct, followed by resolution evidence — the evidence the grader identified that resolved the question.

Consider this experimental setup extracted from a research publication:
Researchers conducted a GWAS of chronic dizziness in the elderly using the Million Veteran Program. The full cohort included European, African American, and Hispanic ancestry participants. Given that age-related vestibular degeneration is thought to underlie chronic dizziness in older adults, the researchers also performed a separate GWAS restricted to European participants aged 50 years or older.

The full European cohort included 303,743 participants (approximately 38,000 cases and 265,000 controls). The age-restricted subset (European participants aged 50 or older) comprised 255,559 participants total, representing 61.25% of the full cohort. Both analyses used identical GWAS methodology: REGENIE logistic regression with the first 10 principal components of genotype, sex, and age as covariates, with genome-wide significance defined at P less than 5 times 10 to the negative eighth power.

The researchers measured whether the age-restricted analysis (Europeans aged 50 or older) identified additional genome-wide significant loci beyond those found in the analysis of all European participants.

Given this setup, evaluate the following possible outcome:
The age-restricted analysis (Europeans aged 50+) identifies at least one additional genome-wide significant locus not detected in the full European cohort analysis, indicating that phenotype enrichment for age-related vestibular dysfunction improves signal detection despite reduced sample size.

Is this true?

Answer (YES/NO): NO